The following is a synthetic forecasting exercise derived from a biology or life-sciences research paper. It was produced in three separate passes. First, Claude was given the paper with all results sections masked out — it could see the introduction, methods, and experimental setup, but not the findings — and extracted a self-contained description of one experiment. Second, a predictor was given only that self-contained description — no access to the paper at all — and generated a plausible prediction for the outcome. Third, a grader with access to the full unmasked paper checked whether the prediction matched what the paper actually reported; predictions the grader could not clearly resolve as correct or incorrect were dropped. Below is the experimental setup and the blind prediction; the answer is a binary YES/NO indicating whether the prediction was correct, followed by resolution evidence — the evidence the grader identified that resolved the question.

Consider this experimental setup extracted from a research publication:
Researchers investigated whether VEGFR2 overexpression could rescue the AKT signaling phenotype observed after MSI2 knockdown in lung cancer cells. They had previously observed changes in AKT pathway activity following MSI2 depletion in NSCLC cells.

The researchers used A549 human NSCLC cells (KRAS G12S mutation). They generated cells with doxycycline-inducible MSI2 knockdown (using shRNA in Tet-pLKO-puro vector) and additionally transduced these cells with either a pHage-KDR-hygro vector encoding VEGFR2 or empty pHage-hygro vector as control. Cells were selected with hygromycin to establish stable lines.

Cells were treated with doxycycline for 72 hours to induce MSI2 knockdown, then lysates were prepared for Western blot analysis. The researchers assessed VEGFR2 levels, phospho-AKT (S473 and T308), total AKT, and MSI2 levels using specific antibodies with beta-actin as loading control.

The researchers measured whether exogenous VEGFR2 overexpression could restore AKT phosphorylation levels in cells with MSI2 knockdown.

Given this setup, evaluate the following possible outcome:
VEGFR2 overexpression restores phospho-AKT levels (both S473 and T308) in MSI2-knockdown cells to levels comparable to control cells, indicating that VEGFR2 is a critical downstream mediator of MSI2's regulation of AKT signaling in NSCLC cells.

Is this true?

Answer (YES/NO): NO